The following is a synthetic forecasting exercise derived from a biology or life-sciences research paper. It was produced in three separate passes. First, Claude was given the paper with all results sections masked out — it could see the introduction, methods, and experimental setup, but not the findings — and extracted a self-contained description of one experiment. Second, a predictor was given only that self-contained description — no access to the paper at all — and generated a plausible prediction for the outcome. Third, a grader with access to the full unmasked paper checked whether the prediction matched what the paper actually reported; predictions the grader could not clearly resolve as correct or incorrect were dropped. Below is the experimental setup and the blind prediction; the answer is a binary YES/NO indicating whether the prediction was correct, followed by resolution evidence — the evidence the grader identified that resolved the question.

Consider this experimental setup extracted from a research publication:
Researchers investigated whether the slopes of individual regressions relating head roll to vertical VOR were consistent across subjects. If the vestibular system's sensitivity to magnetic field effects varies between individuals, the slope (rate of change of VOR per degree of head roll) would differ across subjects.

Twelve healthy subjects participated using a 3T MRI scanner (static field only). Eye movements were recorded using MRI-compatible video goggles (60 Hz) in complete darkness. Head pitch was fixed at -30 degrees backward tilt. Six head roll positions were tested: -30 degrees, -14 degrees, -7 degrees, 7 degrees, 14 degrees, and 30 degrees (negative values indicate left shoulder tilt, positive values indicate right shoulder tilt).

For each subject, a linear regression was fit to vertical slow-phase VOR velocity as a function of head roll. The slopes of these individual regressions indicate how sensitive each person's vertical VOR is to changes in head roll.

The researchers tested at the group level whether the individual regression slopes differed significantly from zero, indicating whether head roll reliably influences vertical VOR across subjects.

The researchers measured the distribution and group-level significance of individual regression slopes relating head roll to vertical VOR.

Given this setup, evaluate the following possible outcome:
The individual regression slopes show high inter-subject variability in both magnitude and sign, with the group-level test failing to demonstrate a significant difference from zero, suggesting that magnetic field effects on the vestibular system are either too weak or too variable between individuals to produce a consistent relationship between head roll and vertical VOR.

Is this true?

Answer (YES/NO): NO